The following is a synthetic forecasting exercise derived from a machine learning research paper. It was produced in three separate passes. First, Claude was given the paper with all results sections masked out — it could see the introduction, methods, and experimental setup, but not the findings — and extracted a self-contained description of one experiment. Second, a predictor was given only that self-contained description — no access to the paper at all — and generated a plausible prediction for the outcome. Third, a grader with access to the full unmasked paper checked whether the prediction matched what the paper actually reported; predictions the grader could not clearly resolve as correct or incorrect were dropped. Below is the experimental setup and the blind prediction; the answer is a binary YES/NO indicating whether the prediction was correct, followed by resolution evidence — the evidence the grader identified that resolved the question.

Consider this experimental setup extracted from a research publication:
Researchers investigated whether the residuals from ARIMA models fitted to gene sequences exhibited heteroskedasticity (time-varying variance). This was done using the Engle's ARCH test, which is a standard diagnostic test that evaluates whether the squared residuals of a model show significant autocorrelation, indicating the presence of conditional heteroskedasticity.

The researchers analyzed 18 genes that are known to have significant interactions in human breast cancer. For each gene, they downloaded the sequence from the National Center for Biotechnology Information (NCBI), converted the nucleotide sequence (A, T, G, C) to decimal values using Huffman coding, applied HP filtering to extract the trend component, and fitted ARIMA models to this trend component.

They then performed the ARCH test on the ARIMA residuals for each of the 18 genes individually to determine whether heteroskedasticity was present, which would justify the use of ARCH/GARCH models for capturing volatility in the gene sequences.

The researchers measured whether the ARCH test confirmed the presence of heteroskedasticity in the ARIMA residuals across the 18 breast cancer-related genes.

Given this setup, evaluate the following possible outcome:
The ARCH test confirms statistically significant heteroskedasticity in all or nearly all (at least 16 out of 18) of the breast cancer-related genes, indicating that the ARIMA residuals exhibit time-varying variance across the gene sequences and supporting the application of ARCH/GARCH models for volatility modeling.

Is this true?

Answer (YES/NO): YES